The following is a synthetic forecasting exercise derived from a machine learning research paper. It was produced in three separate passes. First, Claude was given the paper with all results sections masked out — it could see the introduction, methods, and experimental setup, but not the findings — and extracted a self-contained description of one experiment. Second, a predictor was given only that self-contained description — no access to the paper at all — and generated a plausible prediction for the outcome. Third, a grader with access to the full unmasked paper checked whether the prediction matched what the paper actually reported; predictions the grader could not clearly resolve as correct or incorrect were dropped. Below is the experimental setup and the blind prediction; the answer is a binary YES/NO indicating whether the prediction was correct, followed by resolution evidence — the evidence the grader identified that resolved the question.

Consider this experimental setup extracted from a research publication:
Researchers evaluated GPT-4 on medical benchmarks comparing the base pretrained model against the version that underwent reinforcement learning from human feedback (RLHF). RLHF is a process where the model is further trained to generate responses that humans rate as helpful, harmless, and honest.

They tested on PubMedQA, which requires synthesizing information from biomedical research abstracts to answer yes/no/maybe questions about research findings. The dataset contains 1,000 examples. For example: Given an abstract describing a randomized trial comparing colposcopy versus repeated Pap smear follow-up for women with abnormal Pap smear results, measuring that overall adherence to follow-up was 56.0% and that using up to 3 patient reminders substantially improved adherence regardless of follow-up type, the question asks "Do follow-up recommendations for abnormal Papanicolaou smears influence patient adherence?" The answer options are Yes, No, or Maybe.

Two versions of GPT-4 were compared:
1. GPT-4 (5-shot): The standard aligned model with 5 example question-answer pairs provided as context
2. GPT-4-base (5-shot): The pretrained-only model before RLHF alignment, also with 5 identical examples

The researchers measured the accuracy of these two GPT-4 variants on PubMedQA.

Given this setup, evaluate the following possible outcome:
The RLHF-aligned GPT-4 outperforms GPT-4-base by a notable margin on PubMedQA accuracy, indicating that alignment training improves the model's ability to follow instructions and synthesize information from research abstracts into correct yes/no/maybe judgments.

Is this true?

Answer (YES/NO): NO